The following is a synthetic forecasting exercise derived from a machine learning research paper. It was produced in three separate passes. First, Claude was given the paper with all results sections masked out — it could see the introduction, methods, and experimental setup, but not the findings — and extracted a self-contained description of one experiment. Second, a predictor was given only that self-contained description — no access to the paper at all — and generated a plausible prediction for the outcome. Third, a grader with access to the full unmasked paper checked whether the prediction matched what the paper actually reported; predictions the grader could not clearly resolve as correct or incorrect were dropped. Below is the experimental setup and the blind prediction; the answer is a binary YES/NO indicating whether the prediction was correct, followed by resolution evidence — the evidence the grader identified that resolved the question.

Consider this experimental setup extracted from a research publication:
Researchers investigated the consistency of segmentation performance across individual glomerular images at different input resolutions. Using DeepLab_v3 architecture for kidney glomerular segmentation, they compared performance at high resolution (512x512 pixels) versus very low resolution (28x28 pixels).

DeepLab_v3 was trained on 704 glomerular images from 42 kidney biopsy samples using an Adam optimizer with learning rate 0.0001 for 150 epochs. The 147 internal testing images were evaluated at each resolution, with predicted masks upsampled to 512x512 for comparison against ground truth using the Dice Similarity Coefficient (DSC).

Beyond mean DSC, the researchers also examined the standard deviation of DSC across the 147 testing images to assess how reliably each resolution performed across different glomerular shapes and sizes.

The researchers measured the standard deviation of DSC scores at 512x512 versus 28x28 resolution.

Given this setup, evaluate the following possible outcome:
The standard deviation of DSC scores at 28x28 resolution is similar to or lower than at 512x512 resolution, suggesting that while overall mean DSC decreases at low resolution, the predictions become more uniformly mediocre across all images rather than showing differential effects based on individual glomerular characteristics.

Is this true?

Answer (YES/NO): NO